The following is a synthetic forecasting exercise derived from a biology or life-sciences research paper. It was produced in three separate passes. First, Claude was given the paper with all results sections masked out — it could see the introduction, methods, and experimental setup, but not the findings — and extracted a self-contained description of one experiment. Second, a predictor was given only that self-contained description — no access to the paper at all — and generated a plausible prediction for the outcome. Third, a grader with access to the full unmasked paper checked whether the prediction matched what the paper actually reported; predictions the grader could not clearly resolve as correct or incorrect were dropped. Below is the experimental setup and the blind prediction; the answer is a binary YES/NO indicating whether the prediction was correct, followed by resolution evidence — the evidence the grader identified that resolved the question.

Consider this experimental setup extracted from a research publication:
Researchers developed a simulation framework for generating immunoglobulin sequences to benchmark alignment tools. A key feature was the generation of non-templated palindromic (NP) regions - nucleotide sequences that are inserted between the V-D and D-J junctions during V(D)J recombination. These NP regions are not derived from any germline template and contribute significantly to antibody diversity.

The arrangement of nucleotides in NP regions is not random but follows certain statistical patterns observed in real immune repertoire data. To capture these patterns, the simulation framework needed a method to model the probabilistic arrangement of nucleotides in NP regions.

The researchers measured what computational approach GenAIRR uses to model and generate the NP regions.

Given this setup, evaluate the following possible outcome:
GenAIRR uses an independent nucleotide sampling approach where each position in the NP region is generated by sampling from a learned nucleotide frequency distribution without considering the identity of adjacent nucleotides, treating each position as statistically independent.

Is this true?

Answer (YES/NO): NO